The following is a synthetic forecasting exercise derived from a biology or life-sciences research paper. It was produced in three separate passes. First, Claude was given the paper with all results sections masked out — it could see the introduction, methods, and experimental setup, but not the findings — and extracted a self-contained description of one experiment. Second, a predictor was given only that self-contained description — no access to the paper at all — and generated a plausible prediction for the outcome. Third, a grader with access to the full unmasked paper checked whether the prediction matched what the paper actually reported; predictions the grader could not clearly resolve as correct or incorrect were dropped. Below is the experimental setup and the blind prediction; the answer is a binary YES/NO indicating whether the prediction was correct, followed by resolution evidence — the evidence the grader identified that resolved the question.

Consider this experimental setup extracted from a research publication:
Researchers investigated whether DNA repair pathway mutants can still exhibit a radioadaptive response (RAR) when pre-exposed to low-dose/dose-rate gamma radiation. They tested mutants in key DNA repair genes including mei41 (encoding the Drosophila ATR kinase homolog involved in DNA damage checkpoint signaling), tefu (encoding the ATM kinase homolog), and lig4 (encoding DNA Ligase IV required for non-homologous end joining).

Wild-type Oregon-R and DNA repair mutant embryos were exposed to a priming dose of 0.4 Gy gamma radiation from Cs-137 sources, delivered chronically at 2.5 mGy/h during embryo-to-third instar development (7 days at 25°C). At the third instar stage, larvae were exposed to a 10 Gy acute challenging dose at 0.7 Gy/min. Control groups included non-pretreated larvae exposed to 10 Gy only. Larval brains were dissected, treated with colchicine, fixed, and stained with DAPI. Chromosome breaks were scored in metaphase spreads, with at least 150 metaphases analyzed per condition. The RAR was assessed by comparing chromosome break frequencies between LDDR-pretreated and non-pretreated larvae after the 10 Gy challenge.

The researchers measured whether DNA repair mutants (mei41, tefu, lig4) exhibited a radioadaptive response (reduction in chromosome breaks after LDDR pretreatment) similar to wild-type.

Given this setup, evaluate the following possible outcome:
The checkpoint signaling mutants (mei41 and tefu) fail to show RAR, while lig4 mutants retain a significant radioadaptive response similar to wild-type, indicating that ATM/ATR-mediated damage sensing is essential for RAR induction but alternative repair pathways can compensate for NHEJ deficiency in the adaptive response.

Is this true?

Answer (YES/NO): NO